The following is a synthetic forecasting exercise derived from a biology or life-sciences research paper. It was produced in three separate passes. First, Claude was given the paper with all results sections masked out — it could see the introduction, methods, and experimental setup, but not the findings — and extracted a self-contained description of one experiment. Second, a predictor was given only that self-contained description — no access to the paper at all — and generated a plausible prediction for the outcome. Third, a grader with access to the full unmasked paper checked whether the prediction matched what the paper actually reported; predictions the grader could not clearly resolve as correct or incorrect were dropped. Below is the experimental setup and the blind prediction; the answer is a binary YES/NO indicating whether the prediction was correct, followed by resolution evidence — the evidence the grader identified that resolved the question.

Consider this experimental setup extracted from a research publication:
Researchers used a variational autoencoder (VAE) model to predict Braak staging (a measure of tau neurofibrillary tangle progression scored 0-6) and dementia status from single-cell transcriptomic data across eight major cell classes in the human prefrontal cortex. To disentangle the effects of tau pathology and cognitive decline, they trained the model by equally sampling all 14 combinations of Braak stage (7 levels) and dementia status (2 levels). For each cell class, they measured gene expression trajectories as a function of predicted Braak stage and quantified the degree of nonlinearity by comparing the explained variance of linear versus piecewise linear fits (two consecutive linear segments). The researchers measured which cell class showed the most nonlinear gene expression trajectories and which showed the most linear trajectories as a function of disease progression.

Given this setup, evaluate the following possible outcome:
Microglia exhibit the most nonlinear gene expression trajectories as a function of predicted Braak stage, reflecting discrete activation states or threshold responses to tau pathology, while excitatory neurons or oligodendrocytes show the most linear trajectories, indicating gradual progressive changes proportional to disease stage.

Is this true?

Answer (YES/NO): YES